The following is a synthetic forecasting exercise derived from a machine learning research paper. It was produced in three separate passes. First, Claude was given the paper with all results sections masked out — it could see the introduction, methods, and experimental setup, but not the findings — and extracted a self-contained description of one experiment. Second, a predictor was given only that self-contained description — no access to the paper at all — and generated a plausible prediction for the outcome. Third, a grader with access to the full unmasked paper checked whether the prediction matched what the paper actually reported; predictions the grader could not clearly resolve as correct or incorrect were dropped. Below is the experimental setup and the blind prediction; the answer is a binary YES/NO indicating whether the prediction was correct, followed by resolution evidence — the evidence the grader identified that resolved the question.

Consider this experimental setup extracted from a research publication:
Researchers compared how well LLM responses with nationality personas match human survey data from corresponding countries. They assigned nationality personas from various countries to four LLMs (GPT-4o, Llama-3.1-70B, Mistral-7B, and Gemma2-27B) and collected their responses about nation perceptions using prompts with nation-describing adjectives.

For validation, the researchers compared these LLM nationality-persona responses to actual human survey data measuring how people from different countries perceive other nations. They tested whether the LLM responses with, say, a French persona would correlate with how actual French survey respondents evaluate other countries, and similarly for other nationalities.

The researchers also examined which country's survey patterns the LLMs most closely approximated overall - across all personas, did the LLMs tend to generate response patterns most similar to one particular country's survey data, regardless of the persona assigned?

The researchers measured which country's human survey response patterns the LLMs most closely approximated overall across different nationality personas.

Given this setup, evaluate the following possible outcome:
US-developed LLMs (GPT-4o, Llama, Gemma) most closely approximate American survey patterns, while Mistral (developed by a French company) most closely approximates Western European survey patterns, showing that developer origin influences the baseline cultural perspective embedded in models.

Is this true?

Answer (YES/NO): NO